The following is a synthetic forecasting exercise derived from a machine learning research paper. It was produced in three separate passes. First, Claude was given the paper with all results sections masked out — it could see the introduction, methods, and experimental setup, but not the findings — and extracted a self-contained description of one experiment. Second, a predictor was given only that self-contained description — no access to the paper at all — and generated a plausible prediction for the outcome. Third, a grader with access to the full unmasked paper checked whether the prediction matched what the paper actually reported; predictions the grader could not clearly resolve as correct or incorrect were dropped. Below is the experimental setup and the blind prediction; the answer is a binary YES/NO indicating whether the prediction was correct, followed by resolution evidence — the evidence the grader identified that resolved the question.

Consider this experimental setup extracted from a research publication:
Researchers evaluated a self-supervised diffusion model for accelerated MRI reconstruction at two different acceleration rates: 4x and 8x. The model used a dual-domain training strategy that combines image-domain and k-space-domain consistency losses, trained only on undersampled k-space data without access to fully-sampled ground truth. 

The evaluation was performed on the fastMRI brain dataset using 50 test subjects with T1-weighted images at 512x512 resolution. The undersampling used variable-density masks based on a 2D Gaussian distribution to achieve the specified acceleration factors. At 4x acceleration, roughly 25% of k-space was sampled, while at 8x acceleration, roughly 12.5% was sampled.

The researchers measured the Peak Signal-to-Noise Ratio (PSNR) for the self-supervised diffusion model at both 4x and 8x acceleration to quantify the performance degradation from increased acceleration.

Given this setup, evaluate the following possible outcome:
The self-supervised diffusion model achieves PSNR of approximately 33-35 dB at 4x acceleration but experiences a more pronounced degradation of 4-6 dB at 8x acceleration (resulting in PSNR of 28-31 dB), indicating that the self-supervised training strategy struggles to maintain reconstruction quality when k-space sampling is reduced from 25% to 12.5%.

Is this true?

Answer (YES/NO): NO